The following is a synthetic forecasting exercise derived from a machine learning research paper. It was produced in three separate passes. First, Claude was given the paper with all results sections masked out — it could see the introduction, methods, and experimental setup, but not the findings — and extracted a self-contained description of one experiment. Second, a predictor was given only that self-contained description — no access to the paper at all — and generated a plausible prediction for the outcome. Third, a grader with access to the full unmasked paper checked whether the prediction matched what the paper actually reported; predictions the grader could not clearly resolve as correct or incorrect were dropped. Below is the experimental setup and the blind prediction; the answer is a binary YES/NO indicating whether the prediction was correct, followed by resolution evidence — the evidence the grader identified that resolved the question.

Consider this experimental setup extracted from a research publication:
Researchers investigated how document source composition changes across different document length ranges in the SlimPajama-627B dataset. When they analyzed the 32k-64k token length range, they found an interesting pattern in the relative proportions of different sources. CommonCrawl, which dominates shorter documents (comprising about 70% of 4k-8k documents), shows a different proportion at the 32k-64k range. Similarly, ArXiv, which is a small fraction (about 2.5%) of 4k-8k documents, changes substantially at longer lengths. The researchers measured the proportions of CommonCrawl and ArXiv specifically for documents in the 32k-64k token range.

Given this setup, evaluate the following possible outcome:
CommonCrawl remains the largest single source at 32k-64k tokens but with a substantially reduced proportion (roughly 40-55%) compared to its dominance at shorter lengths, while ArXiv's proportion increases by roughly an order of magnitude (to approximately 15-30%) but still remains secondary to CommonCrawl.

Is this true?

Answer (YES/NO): NO